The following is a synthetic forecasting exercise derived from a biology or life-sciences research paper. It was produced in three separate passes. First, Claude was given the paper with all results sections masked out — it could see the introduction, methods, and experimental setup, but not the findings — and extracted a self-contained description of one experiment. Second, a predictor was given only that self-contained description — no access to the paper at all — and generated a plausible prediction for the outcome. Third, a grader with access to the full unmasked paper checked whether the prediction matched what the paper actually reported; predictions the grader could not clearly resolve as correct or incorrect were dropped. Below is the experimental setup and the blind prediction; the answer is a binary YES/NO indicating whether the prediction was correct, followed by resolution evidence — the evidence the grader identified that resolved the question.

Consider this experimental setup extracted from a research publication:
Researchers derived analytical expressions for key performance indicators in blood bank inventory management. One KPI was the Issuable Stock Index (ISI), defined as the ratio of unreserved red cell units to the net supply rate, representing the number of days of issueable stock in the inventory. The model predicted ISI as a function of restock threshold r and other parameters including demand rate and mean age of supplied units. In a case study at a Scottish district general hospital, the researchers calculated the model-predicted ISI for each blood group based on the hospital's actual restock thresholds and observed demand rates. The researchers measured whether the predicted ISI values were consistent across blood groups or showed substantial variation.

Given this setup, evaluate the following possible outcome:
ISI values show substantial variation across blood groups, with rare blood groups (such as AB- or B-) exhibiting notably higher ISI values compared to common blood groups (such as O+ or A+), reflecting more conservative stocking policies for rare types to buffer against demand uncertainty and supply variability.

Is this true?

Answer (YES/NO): NO